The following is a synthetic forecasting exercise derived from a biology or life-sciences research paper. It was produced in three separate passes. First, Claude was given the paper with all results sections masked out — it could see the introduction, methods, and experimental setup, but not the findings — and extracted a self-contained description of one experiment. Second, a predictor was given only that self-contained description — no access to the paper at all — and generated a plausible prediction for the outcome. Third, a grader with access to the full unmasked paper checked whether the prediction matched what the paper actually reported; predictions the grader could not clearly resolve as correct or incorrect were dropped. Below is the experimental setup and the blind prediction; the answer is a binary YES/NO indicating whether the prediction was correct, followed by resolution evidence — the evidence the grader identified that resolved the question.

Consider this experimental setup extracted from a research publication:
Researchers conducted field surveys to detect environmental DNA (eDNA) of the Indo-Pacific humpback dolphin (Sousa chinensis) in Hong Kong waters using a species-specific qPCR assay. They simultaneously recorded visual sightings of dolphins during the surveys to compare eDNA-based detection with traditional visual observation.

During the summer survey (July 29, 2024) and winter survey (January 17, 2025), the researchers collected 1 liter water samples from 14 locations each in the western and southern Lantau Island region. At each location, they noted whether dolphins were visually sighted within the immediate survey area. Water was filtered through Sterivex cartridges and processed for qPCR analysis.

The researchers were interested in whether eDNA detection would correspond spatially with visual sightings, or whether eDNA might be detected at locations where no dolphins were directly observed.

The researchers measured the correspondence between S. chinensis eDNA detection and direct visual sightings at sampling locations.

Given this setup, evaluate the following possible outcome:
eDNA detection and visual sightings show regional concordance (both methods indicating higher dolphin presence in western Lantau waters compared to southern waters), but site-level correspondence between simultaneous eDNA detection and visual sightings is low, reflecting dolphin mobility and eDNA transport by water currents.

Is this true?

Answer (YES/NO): NO